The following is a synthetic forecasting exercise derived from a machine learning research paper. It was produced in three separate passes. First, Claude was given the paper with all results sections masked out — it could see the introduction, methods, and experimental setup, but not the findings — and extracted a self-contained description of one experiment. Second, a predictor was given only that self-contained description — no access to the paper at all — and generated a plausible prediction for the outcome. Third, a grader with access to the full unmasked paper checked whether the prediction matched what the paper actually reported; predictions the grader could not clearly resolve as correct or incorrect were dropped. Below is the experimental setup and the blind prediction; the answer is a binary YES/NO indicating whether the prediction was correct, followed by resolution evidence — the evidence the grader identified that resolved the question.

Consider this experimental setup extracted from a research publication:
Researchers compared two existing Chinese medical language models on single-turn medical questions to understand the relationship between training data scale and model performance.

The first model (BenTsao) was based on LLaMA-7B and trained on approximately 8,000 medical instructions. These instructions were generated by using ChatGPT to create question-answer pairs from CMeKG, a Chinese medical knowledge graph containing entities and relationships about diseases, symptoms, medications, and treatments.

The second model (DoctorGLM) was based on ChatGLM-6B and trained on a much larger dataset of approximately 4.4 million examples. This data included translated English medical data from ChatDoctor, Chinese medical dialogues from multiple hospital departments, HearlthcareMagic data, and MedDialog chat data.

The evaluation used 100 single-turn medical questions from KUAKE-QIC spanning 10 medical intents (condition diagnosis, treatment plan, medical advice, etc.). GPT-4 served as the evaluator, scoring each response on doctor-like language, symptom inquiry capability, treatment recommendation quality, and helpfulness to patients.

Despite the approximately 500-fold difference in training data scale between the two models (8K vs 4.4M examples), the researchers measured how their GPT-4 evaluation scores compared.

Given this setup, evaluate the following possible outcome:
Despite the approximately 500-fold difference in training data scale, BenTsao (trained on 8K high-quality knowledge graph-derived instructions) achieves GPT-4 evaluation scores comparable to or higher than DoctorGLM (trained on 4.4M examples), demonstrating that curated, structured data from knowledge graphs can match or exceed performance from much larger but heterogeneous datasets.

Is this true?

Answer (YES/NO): NO